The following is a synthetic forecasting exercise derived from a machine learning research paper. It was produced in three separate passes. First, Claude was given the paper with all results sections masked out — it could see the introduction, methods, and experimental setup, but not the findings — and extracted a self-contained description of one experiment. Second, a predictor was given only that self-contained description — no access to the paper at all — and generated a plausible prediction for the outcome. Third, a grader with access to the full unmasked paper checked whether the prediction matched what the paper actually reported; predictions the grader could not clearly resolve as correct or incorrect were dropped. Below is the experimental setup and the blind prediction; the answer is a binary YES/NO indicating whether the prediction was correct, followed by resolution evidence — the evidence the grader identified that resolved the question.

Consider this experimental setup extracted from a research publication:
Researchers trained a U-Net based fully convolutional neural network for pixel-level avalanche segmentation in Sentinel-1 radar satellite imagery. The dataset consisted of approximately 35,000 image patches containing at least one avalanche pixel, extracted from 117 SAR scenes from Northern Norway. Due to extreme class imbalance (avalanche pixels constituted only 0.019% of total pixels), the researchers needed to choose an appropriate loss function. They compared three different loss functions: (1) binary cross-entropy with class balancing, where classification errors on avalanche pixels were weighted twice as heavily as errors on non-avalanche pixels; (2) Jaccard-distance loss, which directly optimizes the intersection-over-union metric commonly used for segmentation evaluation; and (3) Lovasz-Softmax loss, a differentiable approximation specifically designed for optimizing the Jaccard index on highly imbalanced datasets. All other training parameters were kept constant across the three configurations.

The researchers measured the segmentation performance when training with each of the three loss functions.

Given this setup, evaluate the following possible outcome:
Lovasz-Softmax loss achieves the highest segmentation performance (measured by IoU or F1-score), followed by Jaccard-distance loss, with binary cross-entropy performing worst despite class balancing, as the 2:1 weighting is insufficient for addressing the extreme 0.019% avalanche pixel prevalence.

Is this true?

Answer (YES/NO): NO